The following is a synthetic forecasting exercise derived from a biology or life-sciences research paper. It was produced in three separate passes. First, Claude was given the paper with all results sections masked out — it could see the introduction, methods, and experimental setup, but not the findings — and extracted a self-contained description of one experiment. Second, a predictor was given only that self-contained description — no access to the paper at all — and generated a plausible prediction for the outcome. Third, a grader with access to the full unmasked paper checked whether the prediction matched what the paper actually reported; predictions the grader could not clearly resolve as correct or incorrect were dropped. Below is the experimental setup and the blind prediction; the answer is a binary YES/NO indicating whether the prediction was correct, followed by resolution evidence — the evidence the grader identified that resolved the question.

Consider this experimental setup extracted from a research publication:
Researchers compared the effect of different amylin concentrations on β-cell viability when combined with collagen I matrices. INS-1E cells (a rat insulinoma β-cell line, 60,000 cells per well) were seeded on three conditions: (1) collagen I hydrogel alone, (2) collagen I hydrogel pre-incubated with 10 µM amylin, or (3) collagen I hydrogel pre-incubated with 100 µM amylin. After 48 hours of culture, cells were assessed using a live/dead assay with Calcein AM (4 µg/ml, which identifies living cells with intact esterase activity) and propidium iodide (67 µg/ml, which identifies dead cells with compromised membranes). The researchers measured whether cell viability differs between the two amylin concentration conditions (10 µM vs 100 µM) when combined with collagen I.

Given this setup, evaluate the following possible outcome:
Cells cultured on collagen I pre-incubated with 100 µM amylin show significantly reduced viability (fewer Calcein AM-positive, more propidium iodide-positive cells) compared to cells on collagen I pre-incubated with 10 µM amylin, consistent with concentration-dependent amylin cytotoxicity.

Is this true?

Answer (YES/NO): YES